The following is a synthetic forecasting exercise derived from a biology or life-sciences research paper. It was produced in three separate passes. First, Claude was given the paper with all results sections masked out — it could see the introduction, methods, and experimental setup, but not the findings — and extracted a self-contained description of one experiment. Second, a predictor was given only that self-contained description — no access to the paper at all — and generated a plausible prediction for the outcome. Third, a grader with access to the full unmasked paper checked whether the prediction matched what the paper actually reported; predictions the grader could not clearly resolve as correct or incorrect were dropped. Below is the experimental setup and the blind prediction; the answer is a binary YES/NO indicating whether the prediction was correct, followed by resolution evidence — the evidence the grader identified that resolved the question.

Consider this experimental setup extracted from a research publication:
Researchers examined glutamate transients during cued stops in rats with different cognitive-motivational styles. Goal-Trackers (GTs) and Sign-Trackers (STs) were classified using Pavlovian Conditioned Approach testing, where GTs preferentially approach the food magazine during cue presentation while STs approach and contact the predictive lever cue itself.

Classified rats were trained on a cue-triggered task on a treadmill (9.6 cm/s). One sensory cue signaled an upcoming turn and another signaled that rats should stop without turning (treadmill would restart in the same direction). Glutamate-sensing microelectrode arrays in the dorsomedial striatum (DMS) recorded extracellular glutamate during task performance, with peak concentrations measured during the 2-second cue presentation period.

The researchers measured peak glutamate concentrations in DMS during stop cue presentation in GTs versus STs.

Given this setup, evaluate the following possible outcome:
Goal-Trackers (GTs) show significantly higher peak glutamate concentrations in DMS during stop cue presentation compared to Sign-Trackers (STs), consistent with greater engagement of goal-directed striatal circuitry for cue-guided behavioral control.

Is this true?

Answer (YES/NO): NO